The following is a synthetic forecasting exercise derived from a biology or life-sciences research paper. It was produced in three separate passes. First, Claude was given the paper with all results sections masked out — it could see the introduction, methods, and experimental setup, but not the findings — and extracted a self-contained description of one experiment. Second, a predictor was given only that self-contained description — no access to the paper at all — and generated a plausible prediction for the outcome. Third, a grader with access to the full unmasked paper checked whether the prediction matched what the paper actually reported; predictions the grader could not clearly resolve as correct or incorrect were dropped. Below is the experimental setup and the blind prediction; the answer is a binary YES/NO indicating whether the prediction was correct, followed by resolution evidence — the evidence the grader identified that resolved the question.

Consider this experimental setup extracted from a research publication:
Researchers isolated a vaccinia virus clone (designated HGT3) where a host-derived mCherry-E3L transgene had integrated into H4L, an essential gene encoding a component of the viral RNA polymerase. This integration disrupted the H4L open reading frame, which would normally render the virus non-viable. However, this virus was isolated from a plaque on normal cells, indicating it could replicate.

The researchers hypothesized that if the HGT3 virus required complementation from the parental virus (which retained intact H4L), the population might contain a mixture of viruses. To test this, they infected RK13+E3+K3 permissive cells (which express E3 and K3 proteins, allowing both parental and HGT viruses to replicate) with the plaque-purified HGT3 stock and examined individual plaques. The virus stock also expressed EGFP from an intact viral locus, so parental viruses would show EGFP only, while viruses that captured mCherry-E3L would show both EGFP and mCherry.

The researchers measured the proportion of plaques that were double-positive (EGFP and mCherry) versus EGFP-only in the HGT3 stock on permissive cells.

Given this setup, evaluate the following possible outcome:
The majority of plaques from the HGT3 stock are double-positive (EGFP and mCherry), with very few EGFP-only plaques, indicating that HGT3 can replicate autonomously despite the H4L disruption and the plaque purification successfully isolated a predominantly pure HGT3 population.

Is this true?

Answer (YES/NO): NO